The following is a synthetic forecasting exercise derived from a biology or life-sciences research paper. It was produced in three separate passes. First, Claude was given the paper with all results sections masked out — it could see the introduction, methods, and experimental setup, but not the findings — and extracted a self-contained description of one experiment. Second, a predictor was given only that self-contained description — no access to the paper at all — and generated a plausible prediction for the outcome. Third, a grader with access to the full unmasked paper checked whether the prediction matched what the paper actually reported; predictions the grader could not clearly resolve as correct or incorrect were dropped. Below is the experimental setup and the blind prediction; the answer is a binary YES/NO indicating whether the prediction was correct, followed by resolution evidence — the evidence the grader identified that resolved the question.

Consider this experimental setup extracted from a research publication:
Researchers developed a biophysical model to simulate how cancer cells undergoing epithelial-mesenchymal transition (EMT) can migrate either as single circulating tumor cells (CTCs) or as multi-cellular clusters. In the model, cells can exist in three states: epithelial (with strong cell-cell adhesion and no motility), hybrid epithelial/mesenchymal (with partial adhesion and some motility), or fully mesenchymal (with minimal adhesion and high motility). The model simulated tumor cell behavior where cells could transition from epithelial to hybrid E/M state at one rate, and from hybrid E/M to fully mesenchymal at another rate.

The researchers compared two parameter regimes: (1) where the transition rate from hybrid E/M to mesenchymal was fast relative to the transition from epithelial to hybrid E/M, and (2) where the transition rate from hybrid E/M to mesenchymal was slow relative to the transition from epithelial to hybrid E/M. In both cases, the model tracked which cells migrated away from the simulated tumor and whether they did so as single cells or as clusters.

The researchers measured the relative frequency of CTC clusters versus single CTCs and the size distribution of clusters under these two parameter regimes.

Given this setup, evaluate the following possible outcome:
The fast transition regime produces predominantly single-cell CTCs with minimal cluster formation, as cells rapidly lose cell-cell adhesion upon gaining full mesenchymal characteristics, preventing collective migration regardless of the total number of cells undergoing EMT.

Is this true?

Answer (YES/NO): YES